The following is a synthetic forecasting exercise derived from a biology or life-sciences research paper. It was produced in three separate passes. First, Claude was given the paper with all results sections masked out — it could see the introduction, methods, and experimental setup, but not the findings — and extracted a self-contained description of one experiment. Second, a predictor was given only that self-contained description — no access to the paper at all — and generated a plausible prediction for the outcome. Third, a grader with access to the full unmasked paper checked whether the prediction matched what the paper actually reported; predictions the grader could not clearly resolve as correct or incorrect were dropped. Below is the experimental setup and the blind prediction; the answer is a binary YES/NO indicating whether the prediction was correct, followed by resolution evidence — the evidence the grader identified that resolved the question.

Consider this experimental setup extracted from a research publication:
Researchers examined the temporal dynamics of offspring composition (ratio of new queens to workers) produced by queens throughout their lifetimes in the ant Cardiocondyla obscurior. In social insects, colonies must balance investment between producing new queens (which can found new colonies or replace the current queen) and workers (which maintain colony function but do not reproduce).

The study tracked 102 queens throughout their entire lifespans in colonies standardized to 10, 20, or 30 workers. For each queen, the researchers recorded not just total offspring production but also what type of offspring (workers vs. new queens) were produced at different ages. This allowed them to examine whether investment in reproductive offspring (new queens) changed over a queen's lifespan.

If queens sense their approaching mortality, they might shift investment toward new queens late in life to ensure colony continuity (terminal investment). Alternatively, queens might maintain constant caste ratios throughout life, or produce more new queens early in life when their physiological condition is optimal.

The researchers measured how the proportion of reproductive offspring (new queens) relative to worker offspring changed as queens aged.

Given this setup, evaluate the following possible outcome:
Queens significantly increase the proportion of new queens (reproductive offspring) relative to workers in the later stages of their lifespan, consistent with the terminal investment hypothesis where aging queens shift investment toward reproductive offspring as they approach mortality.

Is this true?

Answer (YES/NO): NO